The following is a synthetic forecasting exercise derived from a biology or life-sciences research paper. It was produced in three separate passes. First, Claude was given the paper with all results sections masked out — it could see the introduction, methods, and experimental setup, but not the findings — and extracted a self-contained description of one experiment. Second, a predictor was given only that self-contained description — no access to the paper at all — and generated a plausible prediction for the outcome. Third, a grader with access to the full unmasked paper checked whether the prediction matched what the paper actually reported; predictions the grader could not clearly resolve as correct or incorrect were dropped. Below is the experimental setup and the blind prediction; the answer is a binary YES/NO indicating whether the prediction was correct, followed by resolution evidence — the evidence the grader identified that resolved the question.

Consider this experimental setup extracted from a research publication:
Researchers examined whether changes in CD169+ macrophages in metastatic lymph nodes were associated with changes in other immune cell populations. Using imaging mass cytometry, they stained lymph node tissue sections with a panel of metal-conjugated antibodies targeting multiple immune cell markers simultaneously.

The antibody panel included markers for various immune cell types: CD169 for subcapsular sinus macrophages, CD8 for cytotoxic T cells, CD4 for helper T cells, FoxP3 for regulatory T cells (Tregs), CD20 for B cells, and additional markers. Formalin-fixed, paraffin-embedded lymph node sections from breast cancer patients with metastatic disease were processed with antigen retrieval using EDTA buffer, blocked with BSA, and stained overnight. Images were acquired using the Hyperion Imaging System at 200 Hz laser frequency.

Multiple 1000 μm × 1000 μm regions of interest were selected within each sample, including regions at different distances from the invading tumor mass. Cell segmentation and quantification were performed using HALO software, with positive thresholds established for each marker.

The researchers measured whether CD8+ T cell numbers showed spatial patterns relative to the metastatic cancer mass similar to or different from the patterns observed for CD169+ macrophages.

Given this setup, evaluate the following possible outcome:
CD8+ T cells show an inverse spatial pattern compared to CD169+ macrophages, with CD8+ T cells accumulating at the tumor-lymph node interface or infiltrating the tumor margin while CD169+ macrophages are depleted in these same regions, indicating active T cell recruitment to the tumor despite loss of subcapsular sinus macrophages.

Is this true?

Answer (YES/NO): NO